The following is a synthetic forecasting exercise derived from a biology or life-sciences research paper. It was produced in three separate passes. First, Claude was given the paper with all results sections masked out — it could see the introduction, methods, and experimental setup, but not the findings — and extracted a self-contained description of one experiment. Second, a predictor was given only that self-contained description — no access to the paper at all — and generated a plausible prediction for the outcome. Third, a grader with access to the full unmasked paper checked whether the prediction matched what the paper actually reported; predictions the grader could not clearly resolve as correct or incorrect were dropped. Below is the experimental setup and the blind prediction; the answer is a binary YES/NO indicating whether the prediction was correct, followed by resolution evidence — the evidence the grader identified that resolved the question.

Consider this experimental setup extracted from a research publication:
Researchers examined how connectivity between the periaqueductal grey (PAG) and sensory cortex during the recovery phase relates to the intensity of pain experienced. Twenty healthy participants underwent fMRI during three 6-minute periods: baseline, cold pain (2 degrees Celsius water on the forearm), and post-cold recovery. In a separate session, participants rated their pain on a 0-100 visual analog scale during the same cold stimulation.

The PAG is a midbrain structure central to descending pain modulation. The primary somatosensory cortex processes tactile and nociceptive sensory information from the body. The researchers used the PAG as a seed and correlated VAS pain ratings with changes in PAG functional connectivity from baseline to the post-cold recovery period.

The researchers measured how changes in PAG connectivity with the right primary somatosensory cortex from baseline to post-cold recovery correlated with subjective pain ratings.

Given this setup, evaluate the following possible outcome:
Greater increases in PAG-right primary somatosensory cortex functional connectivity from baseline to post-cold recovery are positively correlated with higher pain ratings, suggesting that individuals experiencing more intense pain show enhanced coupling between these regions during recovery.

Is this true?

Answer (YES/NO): YES